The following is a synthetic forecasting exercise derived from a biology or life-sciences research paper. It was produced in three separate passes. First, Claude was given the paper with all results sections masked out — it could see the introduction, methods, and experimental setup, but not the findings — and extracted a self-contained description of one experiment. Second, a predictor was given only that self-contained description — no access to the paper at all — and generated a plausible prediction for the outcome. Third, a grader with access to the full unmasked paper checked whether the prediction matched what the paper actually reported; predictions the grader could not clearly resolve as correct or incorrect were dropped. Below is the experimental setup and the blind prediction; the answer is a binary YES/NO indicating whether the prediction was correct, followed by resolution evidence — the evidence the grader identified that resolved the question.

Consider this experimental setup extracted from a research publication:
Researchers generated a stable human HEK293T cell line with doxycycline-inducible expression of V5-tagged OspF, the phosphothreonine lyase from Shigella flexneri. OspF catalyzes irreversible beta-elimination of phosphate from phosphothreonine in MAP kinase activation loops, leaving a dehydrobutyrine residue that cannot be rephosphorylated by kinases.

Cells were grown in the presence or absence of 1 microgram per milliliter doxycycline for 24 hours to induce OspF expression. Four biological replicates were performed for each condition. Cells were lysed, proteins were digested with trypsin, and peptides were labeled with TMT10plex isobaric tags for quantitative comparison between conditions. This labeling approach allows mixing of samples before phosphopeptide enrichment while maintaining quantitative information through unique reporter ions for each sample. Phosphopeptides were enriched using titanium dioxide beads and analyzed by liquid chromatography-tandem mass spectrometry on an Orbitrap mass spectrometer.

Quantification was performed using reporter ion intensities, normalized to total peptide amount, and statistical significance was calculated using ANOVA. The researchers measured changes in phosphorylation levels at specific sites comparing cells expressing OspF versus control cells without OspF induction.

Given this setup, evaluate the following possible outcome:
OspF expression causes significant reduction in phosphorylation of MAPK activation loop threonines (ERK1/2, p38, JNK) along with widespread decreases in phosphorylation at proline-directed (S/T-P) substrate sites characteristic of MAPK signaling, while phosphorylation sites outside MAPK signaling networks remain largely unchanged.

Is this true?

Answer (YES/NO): NO